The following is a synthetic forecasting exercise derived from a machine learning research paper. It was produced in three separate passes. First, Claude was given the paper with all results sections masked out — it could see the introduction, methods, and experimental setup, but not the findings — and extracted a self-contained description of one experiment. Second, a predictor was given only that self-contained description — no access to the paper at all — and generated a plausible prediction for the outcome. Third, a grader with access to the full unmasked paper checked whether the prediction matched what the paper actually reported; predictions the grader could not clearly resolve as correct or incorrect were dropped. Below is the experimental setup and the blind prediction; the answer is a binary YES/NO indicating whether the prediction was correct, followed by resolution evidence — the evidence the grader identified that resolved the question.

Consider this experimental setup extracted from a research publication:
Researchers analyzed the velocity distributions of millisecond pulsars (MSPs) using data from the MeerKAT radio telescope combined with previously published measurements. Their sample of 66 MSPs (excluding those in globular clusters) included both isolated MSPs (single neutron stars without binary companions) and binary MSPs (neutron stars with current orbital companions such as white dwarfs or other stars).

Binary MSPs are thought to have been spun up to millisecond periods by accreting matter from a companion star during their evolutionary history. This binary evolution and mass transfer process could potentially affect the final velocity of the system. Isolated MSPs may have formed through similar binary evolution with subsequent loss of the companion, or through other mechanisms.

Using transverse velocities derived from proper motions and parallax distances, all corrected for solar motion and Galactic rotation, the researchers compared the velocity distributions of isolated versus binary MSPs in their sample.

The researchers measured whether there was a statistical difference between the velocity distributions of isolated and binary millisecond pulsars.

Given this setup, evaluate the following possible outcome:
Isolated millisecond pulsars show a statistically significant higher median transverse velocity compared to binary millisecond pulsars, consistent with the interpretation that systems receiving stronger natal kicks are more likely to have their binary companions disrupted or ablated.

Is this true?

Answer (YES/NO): NO